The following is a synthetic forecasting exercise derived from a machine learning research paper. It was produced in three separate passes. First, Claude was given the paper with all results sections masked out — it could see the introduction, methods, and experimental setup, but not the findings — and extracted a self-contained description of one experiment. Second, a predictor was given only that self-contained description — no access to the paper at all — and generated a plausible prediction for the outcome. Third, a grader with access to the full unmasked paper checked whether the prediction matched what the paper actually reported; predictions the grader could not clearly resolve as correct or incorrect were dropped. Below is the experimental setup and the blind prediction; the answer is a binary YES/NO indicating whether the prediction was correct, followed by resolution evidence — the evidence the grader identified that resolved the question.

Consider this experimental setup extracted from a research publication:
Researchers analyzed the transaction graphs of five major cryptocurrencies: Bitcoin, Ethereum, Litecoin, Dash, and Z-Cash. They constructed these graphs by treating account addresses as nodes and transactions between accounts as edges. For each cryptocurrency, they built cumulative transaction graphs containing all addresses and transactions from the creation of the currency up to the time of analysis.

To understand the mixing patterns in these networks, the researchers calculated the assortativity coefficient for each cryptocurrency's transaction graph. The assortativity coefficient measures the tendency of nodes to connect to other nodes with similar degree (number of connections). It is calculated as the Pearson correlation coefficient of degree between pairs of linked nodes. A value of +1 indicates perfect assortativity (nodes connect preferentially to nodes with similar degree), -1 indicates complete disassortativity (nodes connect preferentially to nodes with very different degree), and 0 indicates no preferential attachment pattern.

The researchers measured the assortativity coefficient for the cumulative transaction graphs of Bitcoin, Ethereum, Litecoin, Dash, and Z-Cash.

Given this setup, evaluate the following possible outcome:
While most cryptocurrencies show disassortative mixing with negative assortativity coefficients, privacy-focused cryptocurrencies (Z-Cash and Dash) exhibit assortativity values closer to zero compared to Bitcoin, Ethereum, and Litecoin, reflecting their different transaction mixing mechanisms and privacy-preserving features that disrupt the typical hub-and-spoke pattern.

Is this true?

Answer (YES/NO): NO